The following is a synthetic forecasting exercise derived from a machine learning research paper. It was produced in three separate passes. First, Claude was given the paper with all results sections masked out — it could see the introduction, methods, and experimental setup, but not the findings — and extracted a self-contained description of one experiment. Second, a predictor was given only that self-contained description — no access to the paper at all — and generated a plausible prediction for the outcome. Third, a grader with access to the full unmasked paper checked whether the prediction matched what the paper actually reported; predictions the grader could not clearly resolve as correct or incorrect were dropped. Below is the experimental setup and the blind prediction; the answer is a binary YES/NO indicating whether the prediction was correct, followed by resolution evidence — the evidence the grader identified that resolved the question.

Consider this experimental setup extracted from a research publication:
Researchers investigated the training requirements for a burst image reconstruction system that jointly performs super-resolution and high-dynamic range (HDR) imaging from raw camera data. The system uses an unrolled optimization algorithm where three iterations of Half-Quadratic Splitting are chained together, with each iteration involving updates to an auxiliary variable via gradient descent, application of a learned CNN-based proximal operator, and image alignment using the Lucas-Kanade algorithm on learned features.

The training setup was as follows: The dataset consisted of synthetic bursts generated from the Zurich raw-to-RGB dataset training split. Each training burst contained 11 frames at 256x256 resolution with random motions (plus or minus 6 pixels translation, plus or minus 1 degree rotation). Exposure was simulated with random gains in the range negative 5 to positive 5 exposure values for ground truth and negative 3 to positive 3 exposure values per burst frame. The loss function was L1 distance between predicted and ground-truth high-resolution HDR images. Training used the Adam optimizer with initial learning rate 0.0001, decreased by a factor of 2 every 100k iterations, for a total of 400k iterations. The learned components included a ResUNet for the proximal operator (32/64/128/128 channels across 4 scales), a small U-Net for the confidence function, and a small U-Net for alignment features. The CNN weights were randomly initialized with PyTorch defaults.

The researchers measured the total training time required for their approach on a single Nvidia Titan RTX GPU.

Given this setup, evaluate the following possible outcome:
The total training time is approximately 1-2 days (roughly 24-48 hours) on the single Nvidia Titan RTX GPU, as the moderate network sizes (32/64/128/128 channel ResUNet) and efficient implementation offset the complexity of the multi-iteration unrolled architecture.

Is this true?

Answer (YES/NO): YES